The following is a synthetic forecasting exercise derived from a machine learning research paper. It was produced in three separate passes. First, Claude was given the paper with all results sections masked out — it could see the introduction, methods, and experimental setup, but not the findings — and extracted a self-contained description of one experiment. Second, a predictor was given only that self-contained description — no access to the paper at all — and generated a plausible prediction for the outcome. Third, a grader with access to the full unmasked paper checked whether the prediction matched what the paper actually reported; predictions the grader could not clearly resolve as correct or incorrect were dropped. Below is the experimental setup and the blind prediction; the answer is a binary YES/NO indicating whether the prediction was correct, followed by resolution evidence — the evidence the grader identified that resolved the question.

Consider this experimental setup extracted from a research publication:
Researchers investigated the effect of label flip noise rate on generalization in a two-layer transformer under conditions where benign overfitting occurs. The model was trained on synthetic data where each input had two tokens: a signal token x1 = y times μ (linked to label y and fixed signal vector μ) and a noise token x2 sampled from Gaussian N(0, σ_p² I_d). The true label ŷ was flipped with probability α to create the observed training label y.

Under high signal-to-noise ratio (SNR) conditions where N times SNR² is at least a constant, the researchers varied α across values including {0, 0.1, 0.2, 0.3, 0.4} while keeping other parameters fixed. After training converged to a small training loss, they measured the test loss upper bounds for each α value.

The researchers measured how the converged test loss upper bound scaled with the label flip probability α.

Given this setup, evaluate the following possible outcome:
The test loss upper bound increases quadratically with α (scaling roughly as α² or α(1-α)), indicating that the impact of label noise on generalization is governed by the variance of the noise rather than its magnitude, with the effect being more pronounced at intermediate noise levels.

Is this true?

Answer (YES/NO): NO